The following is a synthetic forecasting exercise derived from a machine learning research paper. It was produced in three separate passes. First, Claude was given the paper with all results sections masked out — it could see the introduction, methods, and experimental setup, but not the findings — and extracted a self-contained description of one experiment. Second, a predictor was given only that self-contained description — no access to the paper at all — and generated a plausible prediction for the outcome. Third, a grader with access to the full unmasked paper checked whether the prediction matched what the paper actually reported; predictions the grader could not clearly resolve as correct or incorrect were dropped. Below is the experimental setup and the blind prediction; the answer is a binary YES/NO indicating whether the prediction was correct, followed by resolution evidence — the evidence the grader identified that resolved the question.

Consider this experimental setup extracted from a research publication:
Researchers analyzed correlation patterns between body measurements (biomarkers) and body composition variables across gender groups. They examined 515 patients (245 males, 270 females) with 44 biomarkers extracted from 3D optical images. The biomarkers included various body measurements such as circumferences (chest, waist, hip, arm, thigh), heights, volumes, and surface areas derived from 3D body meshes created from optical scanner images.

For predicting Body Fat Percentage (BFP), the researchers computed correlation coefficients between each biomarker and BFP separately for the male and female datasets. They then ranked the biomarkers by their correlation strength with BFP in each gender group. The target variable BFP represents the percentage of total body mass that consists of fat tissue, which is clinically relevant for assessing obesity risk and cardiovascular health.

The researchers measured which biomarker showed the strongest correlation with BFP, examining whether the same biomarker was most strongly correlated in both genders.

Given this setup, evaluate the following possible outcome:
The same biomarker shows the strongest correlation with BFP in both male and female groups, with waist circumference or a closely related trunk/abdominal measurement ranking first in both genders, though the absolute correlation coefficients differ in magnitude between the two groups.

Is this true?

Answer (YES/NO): YES